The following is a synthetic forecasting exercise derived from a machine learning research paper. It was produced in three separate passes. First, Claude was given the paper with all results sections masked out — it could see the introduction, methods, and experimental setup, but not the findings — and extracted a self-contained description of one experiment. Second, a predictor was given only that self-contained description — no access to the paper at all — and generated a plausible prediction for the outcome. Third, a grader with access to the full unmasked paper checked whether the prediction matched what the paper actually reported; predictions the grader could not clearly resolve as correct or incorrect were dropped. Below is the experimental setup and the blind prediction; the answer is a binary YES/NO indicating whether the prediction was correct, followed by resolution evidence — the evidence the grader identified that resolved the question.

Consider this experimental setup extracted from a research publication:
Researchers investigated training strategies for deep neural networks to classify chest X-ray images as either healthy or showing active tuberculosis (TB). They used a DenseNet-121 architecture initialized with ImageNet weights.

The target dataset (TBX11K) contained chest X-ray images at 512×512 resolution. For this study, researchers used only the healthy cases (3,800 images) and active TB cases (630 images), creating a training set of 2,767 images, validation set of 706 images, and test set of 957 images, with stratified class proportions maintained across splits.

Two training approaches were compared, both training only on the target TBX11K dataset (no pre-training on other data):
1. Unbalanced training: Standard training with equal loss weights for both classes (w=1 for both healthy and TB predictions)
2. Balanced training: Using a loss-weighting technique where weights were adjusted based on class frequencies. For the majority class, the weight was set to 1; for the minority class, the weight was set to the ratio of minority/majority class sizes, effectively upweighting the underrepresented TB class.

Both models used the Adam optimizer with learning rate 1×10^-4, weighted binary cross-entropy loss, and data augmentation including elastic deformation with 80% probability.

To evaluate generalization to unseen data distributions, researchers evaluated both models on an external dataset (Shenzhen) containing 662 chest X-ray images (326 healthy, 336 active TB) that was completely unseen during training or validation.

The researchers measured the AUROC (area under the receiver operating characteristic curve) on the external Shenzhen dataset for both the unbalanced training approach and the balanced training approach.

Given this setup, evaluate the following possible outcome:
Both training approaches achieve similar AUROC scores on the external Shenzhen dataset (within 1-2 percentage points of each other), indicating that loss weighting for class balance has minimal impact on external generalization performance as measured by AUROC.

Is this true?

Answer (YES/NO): NO